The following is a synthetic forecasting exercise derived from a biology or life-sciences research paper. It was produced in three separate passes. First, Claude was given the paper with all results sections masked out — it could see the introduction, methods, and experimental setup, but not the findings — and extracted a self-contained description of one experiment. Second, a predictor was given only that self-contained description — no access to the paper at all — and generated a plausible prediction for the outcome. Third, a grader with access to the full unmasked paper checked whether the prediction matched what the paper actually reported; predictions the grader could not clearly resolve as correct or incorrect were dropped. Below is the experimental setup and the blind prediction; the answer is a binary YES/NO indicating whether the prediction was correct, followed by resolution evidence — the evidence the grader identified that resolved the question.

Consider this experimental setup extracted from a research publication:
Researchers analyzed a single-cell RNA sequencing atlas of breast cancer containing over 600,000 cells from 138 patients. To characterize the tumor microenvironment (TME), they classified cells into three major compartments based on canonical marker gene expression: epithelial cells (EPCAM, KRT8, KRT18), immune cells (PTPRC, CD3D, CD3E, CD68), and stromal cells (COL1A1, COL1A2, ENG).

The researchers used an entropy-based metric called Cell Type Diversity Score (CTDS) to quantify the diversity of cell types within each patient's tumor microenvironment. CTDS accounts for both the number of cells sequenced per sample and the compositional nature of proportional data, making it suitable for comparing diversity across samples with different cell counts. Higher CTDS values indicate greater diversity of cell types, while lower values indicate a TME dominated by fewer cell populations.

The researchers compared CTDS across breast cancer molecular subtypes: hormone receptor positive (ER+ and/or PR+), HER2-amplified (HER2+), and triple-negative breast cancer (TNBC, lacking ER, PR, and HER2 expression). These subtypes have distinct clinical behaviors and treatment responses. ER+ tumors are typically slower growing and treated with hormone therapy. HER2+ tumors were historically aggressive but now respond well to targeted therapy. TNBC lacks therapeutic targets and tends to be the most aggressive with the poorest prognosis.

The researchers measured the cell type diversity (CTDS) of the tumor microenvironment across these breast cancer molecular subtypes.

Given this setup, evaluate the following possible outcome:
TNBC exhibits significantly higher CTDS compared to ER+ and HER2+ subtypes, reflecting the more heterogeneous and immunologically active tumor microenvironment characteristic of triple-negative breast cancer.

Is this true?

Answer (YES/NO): NO